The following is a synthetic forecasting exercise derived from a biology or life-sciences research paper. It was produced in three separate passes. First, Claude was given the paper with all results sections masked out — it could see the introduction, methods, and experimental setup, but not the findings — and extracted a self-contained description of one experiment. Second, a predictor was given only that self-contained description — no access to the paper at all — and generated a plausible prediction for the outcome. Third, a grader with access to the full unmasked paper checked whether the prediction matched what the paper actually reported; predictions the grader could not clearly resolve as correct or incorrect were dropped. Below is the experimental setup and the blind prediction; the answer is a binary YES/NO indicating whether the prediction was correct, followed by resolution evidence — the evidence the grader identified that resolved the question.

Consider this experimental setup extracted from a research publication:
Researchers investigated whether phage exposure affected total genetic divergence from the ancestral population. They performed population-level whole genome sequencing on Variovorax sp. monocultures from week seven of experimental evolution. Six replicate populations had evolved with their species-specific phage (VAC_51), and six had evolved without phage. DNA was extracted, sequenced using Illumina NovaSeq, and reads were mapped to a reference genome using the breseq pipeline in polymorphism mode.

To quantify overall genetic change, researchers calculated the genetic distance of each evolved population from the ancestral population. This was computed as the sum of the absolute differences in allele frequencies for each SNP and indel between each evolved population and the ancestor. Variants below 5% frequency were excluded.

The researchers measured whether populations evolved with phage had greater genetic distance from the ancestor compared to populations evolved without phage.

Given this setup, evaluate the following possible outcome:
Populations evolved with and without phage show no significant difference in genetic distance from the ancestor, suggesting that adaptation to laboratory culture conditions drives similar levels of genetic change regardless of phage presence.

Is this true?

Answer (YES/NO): YES